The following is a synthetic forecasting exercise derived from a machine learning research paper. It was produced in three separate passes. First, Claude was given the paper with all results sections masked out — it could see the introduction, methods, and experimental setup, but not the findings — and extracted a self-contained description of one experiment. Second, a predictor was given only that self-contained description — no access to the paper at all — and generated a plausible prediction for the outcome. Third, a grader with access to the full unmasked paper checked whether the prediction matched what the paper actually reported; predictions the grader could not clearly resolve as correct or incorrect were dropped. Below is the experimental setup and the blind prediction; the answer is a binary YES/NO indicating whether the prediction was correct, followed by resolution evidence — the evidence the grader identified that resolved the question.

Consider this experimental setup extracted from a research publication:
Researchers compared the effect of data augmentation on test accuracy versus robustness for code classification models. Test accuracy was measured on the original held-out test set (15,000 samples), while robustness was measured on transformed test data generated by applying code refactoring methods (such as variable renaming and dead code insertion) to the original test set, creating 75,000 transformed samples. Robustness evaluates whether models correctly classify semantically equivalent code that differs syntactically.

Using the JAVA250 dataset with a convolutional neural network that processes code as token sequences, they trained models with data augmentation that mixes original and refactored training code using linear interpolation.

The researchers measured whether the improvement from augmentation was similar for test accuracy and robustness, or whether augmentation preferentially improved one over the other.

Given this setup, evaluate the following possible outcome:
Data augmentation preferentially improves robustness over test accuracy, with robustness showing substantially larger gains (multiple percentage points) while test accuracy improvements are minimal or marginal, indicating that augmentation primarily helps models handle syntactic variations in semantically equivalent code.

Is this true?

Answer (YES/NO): NO